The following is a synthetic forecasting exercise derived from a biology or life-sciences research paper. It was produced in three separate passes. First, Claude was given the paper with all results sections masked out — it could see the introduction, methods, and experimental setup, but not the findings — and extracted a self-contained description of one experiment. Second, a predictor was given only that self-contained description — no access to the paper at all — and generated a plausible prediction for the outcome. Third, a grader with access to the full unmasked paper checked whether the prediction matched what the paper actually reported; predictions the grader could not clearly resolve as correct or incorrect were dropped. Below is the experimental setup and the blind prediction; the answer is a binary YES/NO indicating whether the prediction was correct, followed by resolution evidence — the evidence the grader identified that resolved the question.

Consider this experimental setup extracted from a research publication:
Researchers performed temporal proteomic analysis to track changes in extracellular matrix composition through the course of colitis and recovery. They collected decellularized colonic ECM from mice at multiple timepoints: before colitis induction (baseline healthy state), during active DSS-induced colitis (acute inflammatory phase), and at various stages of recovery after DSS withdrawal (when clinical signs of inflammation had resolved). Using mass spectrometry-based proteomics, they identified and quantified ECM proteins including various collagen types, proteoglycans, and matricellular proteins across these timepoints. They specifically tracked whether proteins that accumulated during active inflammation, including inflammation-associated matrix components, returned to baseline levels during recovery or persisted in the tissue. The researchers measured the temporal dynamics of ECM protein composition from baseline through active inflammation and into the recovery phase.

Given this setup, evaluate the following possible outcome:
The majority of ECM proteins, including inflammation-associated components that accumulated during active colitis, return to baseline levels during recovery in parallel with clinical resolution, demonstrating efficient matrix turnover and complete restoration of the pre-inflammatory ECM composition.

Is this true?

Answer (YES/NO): NO